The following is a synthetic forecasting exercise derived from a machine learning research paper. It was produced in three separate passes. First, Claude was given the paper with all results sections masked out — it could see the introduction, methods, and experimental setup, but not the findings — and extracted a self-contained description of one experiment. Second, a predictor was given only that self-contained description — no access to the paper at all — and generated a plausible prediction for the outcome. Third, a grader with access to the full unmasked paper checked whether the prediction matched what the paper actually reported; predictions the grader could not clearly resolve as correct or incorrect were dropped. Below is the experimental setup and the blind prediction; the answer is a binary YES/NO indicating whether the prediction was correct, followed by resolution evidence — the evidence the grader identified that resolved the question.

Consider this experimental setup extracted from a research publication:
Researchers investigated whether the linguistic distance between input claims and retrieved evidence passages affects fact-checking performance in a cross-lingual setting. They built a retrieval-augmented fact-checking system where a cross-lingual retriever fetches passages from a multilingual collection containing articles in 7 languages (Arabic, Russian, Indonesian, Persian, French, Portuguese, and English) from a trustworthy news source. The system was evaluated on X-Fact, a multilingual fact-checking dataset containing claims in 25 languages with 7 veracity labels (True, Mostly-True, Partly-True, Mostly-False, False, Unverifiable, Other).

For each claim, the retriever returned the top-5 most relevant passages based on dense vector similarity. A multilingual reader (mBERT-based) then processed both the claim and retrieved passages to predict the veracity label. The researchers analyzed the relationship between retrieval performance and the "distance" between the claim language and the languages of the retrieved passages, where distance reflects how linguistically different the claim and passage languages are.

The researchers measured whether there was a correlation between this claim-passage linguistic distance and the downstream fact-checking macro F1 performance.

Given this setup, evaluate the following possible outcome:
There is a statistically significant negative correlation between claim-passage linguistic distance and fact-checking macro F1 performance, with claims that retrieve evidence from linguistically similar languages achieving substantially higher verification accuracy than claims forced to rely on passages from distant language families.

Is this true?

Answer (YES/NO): YES